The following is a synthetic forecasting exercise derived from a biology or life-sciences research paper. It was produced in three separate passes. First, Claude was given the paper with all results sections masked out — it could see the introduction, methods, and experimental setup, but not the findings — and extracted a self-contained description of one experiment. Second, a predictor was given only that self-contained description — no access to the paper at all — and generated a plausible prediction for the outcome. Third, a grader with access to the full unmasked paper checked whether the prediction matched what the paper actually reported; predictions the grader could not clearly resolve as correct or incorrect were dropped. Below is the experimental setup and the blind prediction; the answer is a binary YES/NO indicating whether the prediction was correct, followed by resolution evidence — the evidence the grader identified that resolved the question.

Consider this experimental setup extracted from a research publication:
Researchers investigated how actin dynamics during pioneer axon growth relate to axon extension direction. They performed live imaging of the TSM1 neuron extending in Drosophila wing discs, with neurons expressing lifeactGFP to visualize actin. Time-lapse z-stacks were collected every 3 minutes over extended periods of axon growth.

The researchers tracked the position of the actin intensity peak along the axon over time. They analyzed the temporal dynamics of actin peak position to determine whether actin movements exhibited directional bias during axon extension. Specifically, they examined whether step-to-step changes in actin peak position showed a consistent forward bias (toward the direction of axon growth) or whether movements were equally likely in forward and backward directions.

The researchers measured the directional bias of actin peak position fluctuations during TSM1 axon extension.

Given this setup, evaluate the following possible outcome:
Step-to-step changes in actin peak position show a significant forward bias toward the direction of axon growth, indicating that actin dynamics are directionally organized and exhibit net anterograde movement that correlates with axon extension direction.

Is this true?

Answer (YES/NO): YES